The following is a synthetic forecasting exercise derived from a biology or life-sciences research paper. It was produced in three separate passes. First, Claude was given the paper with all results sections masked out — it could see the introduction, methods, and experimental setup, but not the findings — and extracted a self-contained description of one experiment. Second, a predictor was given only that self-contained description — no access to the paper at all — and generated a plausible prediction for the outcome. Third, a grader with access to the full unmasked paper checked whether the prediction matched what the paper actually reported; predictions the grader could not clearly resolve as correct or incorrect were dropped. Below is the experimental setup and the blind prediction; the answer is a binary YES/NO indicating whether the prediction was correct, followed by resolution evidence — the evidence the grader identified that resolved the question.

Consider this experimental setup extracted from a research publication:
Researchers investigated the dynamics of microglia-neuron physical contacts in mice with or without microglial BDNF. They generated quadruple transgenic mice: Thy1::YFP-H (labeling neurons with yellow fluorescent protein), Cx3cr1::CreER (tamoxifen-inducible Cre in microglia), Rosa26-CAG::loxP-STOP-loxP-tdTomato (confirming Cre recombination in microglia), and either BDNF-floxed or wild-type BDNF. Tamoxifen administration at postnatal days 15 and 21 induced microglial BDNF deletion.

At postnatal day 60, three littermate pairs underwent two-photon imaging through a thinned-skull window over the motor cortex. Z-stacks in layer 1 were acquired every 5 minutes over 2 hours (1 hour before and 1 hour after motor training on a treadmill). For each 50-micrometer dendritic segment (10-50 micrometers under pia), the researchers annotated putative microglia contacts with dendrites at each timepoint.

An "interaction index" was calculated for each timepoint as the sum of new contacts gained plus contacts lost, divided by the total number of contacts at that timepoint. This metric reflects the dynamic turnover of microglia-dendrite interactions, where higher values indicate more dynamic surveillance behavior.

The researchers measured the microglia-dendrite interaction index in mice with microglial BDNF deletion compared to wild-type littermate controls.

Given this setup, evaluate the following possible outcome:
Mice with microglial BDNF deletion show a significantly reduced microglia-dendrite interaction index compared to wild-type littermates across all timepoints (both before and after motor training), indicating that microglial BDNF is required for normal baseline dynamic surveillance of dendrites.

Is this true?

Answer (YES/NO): NO